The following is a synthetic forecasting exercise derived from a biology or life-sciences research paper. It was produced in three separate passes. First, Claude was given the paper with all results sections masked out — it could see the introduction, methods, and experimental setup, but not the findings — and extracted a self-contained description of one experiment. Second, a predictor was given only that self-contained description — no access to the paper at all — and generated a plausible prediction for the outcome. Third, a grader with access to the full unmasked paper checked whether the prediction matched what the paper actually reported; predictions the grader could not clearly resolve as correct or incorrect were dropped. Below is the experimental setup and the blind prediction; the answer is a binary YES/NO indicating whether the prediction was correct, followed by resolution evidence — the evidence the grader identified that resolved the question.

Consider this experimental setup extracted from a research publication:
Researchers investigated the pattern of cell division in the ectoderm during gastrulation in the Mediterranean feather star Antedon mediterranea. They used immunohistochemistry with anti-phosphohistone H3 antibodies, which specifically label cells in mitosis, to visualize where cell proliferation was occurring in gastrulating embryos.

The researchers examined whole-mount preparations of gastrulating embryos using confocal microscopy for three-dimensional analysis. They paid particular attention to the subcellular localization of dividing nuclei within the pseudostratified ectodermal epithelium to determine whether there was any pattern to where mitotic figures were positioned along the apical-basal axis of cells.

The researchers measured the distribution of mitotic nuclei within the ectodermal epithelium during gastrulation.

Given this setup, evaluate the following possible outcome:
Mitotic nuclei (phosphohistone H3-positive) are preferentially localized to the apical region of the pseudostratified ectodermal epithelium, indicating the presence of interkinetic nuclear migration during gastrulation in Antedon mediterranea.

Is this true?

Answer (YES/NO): YES